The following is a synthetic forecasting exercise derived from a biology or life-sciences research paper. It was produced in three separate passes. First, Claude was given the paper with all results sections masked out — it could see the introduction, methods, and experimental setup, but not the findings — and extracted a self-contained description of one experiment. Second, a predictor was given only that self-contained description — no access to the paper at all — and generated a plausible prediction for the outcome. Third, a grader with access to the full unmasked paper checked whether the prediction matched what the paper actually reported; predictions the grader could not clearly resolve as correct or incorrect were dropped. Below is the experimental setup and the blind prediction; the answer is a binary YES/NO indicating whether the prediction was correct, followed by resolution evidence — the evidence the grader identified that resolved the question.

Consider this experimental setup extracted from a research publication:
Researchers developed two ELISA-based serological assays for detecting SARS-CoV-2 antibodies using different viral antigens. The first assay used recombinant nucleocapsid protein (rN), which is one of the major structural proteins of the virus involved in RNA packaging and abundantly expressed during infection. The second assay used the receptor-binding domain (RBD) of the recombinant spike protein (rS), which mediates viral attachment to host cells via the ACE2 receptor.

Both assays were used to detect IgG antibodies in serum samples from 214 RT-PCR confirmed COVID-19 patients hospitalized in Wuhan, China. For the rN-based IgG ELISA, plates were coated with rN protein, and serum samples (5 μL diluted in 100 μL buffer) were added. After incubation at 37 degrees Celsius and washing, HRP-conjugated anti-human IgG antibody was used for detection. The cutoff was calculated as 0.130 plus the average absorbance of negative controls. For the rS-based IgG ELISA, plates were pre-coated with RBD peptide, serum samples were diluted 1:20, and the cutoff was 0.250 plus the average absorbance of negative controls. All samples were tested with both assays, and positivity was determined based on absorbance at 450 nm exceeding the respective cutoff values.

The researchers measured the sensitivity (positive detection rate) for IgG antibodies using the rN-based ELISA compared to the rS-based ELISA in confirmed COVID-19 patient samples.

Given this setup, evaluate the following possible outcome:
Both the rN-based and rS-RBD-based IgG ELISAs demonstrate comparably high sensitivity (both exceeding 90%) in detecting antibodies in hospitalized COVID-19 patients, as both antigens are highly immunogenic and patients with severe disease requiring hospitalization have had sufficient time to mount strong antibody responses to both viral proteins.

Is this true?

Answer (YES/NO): NO